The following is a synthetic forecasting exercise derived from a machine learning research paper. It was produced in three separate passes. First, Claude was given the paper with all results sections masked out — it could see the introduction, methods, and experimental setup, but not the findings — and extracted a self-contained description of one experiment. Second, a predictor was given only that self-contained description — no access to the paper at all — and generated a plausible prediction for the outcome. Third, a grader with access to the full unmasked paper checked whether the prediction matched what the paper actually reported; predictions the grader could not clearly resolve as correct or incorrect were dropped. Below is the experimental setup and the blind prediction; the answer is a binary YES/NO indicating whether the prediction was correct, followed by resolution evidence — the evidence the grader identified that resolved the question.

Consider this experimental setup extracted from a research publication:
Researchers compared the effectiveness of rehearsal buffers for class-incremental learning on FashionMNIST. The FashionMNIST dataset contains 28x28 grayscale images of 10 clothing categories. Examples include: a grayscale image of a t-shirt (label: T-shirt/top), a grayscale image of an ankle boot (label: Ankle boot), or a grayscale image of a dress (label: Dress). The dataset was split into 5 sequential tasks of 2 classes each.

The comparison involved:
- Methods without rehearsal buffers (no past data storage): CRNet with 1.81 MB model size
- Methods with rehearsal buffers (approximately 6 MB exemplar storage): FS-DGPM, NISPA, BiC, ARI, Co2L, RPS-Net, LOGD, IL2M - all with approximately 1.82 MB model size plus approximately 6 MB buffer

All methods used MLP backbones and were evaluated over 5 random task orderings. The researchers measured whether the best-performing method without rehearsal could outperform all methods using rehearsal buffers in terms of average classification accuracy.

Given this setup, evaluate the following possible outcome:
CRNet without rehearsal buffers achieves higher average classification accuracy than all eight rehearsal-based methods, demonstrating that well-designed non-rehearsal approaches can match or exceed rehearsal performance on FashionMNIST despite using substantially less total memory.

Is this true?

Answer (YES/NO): YES